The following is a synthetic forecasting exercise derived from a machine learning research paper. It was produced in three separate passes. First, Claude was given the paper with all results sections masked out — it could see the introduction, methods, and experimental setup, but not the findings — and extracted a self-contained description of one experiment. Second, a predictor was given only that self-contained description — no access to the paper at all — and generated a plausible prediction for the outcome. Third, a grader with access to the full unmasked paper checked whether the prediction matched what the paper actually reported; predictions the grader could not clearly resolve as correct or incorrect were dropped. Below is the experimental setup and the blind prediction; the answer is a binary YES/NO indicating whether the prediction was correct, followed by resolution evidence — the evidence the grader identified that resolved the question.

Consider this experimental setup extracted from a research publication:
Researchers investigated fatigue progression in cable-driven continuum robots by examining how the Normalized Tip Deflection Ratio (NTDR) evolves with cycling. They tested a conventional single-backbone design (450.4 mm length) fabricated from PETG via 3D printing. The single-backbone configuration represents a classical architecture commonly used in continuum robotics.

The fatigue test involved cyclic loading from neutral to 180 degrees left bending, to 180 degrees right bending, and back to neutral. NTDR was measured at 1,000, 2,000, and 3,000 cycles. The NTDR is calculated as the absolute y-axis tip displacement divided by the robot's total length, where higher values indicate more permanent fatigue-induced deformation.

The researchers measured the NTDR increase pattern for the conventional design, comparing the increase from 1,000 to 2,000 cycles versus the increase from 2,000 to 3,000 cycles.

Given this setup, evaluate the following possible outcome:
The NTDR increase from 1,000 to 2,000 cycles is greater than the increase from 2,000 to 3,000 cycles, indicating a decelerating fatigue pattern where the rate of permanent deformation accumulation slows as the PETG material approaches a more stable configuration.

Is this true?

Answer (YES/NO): NO